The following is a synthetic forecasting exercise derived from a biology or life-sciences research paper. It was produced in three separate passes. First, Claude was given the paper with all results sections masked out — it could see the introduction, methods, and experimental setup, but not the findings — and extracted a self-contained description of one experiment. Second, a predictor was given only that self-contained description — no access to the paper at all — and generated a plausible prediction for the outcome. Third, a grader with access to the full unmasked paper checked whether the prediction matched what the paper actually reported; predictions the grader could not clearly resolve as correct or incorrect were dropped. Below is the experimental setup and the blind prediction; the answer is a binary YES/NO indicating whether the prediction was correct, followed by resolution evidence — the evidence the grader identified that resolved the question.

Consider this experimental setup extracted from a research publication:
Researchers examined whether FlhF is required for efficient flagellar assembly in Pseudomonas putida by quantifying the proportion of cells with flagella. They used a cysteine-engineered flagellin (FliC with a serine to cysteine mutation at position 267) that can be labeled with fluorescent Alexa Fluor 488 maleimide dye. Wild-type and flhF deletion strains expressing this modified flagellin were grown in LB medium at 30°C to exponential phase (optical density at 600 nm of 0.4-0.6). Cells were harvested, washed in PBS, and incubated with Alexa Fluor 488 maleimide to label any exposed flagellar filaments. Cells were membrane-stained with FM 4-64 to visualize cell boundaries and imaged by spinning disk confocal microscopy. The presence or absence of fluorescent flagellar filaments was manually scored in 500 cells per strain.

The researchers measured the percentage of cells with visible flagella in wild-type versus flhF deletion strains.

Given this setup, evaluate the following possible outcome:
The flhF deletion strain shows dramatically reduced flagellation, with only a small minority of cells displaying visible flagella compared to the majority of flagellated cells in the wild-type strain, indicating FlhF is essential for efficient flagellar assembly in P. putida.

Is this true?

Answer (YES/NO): YES